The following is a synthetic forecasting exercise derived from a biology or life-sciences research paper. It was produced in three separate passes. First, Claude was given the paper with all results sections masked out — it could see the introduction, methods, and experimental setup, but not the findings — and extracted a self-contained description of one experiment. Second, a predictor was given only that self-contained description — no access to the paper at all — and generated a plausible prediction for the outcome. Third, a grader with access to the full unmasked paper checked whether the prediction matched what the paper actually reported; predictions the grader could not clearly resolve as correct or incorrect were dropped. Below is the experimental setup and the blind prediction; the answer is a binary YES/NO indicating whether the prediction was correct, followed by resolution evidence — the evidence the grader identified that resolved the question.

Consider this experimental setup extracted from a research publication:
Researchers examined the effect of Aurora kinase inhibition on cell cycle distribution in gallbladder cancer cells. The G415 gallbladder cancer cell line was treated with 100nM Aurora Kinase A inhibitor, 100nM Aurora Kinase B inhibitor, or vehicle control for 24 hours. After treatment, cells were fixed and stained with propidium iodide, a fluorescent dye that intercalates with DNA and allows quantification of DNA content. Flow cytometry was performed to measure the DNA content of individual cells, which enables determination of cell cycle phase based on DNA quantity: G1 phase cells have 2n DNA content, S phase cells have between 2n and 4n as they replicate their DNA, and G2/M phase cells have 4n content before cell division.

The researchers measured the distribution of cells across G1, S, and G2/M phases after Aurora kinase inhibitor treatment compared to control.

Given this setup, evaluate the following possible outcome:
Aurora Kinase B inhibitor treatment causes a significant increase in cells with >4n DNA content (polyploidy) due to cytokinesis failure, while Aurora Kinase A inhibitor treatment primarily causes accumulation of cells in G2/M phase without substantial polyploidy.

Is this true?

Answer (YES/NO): NO